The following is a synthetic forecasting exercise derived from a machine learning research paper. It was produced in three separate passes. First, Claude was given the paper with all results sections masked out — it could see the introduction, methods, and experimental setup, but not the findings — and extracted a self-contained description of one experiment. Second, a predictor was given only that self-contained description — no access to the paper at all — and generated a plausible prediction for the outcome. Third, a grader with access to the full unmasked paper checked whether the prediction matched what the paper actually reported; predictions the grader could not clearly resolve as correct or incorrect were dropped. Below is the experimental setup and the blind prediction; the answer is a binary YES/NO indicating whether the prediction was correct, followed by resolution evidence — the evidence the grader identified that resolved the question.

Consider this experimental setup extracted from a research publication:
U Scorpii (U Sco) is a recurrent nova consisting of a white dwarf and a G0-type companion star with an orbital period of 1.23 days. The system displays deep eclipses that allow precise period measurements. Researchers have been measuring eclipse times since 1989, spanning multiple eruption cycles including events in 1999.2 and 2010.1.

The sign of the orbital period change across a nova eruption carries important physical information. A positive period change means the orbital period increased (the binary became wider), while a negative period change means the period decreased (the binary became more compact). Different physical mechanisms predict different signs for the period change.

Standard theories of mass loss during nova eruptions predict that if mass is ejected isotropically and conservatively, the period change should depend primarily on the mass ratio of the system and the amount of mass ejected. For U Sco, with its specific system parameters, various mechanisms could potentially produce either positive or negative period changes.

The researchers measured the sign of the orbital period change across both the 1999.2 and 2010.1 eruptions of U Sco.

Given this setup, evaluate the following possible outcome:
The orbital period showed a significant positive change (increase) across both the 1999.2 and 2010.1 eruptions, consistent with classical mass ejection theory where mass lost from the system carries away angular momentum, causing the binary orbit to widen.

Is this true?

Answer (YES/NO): NO